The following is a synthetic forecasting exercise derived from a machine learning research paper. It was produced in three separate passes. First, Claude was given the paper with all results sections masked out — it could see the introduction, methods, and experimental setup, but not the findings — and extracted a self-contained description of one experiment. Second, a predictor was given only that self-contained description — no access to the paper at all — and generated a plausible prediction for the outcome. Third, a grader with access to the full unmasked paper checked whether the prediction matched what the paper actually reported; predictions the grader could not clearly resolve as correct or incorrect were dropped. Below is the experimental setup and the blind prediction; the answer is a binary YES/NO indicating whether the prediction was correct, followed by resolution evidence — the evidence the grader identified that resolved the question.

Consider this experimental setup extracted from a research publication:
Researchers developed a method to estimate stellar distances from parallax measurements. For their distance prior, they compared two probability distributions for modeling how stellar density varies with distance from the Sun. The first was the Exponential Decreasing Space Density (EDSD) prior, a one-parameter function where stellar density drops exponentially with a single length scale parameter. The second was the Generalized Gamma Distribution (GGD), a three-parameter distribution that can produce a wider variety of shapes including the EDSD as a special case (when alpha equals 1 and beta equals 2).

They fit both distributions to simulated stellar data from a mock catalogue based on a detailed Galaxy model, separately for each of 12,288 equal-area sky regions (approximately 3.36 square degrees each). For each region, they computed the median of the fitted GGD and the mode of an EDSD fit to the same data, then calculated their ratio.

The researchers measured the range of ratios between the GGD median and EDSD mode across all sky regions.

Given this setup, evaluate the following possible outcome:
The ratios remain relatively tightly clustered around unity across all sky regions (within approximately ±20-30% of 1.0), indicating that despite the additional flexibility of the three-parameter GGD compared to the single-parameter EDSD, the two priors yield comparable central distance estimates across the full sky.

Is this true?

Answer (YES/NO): NO